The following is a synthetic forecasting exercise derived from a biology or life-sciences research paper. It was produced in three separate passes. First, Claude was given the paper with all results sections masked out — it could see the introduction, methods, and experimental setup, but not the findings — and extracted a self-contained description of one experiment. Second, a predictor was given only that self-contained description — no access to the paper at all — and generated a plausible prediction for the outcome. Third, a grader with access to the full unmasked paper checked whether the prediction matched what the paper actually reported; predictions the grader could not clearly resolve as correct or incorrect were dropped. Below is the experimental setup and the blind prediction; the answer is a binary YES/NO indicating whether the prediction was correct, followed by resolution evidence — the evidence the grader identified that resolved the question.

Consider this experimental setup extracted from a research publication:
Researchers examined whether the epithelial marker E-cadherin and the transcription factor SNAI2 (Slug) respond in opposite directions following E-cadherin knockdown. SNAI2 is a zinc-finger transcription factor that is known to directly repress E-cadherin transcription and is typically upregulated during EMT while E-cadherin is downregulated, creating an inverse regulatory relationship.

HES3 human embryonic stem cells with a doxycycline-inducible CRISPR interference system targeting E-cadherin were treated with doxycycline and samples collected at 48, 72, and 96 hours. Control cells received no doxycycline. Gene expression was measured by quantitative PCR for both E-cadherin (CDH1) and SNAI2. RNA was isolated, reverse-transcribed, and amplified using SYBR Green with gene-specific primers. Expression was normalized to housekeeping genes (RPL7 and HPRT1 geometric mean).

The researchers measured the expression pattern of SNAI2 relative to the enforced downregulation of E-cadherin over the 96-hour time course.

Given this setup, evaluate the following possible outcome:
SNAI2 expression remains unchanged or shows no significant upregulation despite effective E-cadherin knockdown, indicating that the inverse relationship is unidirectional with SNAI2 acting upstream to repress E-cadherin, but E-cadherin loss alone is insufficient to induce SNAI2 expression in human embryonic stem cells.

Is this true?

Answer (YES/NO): NO